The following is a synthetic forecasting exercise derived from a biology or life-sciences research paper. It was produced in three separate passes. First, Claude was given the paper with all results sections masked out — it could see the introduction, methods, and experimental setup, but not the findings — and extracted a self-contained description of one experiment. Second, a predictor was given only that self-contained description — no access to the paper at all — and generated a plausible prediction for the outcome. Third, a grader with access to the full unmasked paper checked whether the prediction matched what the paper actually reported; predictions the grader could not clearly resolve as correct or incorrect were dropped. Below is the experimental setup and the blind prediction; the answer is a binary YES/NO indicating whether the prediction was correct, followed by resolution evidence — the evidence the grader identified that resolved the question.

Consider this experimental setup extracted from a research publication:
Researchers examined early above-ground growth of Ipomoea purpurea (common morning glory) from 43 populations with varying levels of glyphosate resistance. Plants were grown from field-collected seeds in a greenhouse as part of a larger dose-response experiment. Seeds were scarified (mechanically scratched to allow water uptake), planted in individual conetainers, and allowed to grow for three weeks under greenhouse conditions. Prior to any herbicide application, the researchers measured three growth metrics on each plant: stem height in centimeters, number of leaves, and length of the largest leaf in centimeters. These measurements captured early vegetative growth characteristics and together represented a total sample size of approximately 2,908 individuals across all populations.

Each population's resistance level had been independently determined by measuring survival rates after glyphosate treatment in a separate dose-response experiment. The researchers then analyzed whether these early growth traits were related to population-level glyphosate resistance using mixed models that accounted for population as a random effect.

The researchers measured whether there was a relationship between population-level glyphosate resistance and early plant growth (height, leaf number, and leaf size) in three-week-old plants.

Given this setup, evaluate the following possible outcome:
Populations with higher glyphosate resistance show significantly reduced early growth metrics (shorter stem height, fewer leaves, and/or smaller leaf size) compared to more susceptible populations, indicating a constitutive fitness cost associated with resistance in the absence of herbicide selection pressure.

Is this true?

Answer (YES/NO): YES